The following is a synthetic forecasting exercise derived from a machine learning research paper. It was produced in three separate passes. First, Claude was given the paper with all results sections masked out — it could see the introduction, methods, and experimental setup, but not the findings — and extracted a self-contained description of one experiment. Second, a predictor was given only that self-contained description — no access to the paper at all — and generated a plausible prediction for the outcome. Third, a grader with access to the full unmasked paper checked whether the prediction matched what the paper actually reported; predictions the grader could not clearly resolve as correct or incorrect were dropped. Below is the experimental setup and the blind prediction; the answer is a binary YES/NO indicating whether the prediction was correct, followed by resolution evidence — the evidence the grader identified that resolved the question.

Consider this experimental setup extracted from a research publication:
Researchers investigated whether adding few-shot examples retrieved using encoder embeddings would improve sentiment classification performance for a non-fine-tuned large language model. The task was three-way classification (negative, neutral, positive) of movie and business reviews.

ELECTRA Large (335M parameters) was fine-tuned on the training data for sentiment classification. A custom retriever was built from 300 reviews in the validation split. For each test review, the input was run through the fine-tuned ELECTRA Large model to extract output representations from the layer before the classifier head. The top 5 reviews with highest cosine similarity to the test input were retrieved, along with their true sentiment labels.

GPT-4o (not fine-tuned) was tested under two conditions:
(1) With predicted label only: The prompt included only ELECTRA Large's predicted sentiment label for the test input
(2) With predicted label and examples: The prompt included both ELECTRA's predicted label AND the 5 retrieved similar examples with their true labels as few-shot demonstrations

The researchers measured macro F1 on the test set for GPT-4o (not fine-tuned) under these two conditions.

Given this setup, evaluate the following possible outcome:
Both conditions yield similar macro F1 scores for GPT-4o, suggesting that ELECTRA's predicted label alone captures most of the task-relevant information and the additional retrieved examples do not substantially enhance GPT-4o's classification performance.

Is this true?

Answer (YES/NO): NO